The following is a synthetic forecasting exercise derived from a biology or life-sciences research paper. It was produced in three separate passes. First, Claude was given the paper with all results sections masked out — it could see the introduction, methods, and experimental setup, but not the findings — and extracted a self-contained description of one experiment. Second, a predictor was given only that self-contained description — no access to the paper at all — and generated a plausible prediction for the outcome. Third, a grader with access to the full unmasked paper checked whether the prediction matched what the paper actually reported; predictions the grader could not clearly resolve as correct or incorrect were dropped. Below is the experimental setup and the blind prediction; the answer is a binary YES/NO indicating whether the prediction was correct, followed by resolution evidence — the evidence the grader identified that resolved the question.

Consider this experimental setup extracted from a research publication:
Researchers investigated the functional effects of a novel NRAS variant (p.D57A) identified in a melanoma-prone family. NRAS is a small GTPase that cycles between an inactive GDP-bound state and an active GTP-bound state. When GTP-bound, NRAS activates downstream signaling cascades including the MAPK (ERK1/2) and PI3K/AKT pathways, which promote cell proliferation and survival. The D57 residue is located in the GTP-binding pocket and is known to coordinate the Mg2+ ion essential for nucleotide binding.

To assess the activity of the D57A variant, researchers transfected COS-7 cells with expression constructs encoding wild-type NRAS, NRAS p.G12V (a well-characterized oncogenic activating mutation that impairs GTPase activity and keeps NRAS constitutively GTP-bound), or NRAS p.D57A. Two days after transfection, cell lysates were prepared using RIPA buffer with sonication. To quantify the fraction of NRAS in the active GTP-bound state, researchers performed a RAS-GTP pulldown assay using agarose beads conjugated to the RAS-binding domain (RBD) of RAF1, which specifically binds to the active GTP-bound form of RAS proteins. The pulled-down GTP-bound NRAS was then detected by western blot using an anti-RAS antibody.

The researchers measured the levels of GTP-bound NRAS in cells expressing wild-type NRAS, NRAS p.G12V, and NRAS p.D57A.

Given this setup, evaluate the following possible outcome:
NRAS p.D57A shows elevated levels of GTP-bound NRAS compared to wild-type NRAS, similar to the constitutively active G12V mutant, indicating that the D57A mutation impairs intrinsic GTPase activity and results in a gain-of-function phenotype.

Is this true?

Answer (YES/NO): NO